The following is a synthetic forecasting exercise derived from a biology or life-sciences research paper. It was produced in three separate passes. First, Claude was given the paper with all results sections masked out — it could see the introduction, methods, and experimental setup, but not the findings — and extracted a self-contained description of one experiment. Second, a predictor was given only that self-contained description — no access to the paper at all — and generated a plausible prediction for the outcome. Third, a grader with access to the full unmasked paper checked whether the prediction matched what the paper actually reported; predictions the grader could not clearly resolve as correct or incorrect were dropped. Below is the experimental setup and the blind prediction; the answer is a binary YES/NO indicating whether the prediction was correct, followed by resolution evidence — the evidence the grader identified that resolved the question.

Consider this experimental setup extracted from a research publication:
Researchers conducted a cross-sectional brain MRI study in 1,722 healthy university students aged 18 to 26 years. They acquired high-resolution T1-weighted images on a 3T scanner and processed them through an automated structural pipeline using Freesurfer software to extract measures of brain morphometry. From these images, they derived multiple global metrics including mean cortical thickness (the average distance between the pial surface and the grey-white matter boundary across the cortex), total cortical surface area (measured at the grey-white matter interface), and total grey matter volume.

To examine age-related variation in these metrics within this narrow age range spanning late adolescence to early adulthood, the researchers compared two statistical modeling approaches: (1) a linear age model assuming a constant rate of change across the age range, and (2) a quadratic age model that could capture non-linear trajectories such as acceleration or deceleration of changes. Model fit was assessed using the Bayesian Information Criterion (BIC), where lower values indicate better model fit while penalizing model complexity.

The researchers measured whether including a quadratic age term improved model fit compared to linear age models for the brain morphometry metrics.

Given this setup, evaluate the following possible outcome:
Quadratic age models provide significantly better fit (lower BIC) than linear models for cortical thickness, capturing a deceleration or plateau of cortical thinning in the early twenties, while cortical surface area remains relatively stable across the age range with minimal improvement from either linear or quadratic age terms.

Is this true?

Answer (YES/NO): NO